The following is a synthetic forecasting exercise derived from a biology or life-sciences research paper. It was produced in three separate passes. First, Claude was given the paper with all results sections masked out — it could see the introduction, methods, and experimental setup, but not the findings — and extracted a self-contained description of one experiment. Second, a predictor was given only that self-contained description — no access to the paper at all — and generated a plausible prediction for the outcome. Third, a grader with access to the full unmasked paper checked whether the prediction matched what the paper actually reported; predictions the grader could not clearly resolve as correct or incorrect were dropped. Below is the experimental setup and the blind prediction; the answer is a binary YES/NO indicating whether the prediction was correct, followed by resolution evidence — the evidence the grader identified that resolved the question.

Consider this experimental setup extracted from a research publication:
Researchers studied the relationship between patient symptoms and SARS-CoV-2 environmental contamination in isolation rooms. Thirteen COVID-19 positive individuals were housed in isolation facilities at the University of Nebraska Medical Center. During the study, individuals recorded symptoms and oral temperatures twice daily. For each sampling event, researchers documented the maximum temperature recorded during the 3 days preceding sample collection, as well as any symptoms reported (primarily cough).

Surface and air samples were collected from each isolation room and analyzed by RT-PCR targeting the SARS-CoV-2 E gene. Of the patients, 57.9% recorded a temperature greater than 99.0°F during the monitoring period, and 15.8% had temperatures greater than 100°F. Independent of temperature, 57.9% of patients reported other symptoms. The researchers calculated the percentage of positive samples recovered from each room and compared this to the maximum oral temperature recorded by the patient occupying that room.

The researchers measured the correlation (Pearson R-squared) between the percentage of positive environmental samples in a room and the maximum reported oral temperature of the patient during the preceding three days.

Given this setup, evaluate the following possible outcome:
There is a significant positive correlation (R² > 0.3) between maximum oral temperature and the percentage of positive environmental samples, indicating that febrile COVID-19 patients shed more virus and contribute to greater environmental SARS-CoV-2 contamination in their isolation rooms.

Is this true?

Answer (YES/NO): NO